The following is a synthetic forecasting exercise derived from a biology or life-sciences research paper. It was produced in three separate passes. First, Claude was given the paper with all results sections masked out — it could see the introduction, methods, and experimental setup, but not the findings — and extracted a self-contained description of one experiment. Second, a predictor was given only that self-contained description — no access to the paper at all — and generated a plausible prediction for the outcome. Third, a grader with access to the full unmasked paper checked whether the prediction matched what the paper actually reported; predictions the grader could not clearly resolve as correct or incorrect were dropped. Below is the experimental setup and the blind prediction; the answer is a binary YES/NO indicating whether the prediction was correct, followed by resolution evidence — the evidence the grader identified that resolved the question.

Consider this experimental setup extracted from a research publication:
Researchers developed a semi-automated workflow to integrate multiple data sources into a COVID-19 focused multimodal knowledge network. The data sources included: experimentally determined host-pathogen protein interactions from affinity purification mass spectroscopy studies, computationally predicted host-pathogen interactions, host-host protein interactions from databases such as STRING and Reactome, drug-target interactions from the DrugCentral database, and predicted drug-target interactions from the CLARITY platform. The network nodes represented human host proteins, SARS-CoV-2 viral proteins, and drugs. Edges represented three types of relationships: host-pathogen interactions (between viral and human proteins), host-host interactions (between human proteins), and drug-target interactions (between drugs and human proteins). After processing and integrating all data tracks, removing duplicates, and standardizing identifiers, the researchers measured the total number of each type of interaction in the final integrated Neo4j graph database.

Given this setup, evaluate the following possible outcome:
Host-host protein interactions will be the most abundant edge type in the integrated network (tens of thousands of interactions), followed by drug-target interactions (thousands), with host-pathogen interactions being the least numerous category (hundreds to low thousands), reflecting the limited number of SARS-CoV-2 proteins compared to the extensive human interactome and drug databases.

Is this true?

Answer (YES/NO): YES